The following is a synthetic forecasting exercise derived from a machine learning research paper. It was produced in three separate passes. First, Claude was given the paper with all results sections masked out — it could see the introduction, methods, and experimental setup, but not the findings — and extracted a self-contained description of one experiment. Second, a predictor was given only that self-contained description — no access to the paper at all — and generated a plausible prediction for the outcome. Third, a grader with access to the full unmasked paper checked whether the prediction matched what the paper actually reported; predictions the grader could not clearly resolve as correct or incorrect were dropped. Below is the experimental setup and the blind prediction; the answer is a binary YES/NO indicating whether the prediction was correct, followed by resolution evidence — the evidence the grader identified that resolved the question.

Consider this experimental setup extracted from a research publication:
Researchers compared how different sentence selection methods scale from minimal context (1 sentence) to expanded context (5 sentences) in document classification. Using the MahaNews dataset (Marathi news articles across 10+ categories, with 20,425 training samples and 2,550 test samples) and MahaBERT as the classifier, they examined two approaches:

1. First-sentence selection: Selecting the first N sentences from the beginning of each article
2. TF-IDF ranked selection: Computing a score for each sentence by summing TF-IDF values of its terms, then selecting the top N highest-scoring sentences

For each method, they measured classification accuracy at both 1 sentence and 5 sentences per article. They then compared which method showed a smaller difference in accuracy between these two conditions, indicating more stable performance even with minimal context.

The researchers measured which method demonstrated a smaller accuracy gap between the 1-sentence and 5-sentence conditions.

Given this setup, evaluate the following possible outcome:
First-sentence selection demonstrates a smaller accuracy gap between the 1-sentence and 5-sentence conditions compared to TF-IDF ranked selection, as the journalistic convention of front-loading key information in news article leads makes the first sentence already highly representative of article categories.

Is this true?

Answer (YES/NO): YES